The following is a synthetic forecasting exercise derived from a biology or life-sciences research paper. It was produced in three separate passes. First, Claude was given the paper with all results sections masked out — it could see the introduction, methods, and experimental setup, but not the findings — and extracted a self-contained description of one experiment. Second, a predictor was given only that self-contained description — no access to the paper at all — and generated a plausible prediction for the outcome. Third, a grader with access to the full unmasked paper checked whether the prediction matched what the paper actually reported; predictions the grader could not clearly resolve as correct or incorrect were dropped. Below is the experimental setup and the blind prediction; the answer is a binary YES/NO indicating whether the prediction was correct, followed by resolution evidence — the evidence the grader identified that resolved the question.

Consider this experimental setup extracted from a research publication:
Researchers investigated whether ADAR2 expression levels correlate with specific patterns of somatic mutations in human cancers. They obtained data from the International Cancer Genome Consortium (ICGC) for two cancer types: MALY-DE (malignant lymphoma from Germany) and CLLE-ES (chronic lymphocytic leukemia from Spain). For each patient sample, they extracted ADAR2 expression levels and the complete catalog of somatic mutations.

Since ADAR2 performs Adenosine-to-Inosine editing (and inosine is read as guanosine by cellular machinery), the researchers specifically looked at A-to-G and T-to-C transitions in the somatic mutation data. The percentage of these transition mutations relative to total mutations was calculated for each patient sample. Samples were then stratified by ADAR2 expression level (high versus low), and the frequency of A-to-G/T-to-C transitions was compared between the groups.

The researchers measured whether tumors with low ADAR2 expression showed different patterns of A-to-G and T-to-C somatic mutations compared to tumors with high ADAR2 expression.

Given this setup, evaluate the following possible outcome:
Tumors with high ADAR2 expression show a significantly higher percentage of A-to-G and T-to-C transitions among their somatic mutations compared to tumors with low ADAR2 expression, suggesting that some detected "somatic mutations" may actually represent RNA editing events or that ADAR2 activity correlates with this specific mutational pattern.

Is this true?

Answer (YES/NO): YES